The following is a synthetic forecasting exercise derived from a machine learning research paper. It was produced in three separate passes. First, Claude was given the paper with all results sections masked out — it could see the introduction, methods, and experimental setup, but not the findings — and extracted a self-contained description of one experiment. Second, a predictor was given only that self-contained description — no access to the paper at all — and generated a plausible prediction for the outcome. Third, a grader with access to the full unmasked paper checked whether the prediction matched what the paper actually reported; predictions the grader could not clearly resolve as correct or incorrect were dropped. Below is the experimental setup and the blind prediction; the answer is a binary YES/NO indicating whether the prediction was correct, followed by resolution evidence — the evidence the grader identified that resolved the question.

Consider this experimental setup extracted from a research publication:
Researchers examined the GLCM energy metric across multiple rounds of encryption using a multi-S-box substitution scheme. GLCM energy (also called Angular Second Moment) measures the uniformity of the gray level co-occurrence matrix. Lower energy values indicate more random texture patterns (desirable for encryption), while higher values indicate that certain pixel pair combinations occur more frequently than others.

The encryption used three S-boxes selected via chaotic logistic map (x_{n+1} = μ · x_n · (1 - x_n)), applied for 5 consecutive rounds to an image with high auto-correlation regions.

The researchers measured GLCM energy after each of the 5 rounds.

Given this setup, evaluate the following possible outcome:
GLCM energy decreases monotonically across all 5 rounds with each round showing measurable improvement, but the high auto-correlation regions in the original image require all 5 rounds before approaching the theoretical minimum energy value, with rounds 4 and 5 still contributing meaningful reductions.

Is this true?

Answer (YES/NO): NO